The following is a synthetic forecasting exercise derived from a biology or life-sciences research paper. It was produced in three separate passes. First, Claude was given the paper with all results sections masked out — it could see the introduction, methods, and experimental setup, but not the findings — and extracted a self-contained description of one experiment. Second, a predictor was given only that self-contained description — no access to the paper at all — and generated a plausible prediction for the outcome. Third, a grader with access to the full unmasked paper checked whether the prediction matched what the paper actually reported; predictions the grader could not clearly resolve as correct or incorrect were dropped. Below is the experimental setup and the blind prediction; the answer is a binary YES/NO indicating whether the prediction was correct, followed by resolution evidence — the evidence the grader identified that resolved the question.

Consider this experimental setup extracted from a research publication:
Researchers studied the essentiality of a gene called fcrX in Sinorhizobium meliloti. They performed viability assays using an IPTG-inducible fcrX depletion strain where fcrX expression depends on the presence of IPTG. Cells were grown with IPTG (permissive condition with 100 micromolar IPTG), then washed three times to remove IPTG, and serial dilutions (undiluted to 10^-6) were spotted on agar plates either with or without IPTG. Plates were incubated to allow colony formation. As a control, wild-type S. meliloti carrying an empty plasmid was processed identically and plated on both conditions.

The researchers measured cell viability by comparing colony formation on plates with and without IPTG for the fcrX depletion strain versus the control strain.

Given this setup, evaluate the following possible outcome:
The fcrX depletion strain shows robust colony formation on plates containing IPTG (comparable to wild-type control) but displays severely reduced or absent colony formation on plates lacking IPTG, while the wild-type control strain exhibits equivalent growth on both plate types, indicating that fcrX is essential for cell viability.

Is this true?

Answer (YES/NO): YES